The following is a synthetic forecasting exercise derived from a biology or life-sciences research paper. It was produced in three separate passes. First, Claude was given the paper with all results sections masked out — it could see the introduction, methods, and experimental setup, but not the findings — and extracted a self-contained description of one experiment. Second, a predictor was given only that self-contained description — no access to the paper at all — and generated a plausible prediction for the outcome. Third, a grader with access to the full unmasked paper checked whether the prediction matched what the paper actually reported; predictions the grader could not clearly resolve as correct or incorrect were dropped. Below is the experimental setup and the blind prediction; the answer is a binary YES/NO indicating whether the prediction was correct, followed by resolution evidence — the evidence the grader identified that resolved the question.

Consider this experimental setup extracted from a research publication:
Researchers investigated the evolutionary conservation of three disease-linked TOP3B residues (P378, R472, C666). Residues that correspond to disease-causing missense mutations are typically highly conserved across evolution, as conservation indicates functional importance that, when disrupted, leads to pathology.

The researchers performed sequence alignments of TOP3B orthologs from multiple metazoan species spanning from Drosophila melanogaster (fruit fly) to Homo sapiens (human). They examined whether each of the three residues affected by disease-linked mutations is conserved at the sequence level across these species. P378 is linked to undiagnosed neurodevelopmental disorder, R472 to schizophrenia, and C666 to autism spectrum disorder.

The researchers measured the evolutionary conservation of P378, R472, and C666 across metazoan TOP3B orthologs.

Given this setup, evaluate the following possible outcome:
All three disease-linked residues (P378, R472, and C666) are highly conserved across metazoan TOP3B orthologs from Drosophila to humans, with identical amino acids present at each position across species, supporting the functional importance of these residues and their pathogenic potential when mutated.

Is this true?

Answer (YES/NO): NO